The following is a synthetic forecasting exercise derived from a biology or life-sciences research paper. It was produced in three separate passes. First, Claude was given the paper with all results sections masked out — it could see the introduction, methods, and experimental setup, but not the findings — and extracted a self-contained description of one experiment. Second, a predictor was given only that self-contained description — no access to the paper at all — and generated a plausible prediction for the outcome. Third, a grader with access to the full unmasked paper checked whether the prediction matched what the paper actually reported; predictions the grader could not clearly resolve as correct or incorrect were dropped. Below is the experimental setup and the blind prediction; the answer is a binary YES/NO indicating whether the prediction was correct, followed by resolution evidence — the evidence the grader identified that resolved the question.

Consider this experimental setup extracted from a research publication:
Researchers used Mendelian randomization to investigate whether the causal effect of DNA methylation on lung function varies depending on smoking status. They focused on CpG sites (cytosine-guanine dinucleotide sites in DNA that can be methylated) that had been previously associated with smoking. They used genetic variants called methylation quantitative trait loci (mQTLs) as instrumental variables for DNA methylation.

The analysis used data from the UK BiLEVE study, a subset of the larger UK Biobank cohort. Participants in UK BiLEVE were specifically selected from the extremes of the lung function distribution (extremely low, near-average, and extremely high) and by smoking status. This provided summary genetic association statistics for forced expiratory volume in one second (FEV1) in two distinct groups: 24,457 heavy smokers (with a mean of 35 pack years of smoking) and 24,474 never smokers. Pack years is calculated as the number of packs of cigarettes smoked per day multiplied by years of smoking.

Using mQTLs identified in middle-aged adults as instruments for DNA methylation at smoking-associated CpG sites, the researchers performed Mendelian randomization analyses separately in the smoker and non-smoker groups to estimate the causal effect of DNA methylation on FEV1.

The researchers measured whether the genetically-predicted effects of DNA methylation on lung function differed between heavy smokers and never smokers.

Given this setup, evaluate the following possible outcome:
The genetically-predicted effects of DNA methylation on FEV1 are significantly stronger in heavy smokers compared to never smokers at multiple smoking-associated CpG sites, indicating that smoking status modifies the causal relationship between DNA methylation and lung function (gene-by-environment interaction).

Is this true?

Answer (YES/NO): NO